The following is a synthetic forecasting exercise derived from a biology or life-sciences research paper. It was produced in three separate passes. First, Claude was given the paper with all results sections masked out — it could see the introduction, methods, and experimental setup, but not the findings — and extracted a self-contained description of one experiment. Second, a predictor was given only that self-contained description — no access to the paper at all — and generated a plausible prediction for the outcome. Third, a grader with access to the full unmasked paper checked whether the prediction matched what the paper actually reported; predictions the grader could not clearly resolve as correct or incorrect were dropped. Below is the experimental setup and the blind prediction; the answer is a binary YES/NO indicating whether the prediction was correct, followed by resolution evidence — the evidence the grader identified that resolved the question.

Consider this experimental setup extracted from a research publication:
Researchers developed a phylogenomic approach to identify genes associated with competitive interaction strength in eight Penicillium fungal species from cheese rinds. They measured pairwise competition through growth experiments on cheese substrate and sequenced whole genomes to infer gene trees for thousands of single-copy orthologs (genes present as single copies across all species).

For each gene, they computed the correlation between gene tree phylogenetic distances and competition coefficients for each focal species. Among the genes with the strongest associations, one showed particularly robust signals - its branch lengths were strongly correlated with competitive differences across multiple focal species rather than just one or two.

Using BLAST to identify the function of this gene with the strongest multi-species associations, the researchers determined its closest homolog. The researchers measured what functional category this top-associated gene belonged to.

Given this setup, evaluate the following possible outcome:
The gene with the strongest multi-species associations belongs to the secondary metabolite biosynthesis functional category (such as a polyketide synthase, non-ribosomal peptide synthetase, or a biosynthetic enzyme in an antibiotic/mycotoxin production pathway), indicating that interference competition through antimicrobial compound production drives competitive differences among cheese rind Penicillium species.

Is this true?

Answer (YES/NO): NO